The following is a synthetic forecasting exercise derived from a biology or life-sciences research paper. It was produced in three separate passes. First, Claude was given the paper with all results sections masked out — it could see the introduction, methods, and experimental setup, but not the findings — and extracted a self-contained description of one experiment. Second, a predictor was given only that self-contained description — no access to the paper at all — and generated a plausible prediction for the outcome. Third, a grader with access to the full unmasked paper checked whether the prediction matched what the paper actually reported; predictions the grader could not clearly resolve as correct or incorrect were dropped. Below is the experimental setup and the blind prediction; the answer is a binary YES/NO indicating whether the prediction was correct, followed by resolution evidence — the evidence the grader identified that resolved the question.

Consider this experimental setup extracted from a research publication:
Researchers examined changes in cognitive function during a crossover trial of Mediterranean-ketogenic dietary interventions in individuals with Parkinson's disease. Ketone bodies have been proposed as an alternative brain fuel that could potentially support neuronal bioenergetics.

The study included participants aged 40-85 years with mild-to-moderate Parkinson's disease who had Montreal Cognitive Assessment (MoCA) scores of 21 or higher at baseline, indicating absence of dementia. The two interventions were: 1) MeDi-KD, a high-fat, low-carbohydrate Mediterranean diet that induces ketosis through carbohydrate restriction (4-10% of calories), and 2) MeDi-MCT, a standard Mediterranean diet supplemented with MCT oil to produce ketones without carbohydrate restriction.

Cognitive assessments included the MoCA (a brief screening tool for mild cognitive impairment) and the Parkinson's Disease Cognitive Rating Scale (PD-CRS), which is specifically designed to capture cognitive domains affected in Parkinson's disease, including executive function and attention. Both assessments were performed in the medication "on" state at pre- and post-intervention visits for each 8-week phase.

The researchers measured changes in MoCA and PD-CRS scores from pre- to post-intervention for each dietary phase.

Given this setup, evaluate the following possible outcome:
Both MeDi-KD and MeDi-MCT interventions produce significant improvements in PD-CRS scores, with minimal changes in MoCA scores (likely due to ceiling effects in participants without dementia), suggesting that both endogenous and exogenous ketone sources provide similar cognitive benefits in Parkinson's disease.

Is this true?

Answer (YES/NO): NO